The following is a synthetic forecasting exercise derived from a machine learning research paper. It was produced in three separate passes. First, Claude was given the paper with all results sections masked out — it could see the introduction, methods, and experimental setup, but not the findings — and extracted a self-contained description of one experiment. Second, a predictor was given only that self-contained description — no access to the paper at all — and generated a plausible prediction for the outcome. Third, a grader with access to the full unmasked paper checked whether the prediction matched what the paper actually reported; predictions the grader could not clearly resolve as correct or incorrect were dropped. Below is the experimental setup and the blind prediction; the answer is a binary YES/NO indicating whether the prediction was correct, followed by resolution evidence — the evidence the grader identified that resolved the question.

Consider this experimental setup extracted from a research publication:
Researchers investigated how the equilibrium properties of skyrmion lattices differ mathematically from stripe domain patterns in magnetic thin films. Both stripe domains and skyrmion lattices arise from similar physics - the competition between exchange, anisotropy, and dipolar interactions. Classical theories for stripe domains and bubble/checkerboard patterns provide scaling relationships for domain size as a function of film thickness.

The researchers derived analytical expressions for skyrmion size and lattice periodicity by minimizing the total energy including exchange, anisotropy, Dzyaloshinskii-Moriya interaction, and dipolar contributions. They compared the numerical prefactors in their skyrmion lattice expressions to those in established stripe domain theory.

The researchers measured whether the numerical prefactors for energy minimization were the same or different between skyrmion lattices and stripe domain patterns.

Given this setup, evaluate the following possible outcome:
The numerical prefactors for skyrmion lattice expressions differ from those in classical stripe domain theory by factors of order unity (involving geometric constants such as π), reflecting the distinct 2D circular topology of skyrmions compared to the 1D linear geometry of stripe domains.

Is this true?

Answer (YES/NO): YES